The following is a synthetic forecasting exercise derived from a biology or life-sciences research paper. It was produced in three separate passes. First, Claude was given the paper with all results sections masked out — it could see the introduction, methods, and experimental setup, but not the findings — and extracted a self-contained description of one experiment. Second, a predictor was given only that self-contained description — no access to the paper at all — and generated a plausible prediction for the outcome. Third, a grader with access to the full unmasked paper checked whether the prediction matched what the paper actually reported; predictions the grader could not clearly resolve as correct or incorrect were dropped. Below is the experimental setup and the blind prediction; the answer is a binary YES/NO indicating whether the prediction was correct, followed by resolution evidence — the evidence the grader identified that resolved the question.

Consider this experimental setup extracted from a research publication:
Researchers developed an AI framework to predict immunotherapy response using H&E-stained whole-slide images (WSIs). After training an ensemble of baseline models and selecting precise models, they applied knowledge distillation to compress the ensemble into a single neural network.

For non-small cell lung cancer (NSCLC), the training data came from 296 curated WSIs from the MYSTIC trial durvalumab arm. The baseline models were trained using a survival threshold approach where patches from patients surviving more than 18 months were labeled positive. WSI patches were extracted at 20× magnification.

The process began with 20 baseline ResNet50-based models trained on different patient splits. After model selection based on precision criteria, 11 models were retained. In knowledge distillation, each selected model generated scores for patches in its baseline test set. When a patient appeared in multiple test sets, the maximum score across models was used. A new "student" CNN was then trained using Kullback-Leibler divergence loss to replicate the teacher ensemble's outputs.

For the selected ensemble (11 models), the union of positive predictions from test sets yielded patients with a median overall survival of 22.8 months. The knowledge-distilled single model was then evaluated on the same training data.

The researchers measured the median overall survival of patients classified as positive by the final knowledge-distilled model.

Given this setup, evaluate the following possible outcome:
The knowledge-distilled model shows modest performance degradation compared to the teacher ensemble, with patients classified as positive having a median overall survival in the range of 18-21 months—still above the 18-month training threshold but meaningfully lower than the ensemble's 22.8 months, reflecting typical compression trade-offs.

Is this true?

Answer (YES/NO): NO